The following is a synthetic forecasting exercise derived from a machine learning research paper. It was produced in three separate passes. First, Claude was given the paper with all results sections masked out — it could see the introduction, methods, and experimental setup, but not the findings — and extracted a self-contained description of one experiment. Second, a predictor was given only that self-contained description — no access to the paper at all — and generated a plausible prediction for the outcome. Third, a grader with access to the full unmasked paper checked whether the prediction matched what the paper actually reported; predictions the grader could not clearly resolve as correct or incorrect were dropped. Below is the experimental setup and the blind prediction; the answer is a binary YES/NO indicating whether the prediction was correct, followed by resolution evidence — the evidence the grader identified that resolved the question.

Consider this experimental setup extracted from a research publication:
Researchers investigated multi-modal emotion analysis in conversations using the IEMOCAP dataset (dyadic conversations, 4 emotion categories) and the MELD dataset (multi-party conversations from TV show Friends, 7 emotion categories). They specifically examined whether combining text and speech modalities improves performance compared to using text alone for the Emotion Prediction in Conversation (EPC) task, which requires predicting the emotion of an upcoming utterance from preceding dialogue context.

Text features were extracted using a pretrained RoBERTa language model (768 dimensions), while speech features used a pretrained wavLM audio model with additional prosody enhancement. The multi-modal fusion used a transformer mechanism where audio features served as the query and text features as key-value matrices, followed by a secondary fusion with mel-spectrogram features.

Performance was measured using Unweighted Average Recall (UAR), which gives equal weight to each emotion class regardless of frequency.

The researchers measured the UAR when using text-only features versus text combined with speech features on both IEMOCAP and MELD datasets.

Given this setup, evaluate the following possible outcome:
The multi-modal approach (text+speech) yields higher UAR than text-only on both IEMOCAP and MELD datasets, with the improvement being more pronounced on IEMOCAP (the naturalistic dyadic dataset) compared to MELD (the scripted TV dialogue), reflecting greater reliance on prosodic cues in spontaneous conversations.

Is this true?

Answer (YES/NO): NO